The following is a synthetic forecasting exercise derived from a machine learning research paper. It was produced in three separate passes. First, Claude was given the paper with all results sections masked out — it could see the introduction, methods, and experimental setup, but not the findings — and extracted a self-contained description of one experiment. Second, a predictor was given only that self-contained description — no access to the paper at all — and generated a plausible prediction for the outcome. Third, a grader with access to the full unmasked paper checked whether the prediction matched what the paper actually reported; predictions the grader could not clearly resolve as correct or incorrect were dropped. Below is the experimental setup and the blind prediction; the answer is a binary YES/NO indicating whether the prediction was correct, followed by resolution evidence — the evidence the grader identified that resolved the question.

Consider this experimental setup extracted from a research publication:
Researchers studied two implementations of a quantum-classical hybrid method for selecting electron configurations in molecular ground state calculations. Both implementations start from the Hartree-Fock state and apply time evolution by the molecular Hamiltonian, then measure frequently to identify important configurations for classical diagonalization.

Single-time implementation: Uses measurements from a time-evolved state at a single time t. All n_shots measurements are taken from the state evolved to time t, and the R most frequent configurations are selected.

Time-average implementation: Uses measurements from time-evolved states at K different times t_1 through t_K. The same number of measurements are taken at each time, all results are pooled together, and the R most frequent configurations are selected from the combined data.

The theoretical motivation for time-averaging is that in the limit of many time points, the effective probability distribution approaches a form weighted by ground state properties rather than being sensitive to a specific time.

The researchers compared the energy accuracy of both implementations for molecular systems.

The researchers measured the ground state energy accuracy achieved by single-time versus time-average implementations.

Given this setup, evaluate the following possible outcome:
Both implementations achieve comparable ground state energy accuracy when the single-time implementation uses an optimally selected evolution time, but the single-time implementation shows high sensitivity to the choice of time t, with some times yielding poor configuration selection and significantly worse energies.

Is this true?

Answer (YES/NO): YES